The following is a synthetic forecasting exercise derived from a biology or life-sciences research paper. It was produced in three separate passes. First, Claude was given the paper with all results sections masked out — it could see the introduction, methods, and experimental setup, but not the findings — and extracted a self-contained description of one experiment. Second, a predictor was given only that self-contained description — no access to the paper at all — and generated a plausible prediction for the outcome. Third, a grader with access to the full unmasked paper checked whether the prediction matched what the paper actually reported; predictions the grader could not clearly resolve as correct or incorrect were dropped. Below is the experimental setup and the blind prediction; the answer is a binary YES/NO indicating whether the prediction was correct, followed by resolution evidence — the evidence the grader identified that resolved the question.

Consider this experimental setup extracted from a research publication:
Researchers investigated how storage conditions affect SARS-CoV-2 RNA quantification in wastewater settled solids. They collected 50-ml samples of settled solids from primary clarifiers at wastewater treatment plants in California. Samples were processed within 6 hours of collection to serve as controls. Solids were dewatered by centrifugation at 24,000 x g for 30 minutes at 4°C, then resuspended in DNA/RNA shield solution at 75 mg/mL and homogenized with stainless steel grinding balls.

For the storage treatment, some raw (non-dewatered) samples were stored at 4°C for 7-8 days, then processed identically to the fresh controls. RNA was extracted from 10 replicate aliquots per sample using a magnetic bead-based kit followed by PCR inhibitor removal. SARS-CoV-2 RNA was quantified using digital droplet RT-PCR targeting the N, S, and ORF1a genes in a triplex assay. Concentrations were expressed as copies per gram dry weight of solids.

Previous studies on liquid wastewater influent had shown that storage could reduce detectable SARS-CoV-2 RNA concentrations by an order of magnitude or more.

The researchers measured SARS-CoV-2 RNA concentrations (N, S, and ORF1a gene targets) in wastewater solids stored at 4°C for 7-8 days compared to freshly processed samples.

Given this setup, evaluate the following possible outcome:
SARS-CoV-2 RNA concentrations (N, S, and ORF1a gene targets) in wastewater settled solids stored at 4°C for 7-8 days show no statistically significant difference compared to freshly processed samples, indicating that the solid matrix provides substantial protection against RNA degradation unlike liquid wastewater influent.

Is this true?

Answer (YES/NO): NO